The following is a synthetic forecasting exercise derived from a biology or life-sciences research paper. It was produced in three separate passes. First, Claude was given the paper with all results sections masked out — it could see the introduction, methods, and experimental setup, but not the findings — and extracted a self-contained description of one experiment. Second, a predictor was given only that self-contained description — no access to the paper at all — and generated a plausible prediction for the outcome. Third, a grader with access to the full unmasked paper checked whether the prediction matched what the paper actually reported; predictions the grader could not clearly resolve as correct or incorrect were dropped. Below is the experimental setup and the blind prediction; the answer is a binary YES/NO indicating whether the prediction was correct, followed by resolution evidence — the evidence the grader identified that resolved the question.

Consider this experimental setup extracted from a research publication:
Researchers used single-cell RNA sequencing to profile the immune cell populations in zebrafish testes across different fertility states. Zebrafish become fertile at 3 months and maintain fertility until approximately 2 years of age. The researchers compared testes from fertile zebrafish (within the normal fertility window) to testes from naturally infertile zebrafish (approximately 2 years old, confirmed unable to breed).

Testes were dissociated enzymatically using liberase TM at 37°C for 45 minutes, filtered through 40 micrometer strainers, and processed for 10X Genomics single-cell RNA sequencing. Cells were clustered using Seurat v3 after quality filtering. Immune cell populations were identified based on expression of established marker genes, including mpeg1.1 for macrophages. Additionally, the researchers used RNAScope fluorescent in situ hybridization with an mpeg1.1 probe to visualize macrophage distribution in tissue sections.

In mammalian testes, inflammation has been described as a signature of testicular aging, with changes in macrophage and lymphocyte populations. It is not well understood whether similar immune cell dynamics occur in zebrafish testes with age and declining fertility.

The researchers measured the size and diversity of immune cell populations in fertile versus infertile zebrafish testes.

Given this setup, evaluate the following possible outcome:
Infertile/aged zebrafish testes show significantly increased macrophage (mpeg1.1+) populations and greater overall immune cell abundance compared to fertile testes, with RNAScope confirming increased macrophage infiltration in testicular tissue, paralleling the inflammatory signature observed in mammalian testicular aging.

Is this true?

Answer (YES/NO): YES